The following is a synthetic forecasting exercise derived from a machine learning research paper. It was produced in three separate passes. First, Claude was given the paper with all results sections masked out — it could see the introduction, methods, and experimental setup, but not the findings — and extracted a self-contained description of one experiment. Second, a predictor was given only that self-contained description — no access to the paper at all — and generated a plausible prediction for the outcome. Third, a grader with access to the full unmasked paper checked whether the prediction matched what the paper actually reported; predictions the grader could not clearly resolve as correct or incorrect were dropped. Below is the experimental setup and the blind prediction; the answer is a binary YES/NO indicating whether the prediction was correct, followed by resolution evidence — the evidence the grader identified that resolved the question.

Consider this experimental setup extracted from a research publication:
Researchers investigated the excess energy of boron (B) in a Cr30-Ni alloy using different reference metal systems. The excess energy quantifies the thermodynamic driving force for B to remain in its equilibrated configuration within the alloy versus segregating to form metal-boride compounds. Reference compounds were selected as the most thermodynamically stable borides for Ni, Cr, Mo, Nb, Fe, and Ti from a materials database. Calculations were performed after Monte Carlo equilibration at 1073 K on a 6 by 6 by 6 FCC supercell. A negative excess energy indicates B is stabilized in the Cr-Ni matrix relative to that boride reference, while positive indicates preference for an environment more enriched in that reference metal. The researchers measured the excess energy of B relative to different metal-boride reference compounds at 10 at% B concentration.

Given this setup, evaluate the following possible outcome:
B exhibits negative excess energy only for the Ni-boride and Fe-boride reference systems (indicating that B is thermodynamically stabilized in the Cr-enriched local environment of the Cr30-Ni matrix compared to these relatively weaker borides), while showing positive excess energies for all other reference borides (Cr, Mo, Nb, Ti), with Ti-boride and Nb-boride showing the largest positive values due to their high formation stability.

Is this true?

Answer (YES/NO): NO